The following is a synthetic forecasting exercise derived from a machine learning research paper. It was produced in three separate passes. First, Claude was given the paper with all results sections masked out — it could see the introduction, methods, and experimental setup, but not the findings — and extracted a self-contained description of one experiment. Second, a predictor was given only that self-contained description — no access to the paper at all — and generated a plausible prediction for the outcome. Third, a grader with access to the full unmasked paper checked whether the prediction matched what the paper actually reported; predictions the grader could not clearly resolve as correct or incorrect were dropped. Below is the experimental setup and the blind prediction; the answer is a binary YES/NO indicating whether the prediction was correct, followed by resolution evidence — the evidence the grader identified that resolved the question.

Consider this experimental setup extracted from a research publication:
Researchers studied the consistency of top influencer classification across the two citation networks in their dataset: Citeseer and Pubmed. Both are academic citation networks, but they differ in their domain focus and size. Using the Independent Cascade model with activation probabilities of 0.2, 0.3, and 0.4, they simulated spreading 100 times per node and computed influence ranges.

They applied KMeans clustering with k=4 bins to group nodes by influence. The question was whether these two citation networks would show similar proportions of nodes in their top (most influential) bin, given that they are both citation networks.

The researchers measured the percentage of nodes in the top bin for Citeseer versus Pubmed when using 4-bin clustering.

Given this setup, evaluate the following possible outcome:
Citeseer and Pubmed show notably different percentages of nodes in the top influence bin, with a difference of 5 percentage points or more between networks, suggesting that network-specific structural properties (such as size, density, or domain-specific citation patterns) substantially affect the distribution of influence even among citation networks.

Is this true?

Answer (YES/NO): NO